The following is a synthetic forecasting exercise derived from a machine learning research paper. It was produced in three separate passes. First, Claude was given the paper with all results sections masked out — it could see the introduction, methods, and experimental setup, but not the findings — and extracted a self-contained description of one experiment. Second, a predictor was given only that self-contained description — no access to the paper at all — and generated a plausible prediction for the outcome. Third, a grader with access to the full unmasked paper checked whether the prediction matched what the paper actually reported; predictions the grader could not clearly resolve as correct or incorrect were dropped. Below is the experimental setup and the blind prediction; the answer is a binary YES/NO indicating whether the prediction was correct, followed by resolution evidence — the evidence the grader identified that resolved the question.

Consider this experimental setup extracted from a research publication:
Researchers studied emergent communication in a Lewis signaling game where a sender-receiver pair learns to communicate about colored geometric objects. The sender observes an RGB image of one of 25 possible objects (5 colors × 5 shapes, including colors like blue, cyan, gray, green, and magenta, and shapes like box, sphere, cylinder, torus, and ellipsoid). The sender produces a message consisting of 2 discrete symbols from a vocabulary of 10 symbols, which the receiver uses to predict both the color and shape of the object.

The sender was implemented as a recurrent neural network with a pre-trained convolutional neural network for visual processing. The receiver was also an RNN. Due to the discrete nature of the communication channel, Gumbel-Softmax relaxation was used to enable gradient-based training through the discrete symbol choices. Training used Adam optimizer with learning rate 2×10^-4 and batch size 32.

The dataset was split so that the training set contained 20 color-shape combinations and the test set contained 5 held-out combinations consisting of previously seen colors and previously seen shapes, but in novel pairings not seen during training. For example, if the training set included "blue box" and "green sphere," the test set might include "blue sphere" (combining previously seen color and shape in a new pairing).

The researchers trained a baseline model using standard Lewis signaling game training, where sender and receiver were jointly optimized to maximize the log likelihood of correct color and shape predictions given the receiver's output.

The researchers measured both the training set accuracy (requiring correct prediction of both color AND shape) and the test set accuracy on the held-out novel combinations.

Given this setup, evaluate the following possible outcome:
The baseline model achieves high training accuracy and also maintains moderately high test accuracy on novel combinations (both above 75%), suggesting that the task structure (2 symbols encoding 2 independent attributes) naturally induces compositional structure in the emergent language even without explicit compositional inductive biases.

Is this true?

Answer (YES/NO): NO